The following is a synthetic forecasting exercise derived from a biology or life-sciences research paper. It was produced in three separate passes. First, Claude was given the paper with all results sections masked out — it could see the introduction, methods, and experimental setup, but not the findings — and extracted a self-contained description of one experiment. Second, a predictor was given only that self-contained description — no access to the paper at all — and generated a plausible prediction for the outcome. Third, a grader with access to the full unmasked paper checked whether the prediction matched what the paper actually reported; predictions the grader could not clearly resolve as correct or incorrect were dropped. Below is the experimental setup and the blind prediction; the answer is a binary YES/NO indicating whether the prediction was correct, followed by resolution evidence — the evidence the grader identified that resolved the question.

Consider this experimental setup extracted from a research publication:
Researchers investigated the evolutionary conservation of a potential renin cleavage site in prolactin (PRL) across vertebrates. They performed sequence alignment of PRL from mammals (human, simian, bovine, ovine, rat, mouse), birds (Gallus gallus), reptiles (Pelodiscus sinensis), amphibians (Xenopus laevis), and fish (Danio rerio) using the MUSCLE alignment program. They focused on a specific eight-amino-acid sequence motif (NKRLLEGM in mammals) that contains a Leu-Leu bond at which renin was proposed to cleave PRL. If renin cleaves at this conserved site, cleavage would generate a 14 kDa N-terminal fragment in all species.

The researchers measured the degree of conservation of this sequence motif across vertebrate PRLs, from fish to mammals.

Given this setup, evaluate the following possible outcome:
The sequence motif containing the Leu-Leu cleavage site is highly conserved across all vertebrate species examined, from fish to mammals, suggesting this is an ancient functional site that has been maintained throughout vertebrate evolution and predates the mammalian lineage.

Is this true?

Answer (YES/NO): YES